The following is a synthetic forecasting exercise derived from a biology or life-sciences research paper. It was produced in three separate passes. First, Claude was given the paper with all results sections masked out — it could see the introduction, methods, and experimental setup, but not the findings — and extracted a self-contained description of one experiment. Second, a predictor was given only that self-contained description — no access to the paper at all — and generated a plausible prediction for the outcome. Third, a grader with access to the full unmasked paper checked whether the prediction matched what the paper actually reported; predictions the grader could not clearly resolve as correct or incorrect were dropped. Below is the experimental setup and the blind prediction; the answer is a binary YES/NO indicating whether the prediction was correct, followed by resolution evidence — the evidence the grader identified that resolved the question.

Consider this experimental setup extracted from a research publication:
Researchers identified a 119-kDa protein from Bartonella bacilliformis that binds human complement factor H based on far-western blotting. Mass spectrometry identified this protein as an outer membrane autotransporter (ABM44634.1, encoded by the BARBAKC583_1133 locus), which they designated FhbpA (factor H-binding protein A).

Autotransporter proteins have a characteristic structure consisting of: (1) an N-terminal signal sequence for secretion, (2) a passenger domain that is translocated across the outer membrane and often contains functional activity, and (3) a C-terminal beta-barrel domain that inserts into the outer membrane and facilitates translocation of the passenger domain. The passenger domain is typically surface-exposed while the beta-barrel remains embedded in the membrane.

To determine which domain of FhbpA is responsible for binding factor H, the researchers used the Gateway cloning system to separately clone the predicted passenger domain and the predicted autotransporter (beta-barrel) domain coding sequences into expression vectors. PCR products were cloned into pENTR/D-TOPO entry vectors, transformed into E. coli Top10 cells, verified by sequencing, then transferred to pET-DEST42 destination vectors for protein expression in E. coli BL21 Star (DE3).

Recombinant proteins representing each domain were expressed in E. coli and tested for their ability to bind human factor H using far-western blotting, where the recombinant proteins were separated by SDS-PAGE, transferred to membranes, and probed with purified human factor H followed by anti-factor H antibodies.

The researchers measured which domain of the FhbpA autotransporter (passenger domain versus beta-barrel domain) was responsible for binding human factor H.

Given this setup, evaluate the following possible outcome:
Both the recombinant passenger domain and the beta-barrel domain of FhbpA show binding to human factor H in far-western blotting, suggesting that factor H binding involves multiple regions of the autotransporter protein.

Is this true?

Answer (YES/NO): NO